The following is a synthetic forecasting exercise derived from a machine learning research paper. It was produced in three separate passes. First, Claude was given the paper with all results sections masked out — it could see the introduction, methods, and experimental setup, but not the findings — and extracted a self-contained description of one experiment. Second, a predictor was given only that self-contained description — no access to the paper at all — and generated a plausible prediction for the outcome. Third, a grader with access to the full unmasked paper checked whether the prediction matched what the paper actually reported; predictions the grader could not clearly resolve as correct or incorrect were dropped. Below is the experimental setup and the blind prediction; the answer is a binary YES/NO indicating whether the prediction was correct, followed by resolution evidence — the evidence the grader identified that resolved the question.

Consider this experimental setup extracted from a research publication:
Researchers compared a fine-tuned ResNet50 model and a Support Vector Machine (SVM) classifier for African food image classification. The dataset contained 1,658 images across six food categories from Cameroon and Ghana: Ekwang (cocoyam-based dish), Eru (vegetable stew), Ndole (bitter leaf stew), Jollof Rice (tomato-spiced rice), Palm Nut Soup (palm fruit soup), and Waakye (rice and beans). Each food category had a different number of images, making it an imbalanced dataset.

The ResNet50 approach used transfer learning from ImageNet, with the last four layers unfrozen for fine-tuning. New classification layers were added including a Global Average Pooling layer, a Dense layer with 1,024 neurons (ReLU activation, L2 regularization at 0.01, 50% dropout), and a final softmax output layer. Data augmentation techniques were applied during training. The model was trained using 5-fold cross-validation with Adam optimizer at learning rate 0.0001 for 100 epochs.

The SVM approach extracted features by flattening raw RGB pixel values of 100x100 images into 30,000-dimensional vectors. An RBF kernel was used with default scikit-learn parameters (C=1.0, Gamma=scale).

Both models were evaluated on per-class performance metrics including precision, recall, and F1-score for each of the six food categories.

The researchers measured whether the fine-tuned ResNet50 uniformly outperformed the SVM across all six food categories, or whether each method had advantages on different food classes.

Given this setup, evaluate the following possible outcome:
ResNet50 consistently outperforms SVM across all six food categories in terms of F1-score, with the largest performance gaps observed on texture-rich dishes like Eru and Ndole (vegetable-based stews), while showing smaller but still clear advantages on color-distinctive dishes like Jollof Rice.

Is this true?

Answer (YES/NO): NO